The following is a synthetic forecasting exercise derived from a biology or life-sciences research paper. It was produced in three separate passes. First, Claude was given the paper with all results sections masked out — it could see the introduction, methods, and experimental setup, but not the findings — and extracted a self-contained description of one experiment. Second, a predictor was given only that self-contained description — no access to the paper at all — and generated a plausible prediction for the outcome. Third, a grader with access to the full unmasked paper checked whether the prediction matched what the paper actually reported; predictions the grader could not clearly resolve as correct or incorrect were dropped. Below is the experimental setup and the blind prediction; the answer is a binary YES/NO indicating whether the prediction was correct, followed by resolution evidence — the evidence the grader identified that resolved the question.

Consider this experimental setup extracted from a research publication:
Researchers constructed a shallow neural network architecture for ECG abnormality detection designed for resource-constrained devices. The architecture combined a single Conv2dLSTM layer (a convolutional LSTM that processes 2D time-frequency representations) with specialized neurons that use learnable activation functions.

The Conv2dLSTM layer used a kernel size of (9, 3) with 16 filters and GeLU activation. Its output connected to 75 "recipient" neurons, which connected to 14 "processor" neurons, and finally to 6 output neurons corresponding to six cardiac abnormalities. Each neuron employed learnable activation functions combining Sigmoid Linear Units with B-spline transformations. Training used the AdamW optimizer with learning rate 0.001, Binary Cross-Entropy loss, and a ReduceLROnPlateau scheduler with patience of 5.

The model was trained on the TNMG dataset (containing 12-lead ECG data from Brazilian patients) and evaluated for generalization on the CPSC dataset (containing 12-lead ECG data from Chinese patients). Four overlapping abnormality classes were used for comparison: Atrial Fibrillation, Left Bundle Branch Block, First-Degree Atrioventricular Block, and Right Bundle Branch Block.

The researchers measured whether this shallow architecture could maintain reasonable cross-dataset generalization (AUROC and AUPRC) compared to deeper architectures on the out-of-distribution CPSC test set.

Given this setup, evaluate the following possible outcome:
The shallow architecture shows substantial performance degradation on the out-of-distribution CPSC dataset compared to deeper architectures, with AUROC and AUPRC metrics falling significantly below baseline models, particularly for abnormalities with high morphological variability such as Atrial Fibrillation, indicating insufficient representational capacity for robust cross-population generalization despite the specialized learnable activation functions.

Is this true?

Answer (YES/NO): NO